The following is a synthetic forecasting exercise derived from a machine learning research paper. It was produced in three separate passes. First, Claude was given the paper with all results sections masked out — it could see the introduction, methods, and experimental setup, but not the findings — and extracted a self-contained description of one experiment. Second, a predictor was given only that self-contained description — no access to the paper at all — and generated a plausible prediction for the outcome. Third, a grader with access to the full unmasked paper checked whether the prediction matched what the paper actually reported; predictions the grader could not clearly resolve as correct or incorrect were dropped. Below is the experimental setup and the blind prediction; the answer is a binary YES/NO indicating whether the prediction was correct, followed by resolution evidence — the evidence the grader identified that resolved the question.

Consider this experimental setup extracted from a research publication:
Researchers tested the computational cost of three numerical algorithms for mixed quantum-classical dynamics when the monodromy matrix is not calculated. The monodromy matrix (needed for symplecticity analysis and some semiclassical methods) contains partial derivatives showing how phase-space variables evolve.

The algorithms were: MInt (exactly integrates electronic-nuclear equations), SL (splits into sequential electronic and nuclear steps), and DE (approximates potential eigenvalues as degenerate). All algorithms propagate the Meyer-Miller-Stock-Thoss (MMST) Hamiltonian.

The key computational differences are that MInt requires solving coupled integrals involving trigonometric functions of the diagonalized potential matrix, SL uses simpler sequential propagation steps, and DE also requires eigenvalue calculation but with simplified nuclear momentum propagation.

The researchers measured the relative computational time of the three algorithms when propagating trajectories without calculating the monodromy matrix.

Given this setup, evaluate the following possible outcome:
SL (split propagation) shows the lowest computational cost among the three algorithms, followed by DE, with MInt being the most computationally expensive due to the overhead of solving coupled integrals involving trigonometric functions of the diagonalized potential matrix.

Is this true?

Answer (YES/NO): NO